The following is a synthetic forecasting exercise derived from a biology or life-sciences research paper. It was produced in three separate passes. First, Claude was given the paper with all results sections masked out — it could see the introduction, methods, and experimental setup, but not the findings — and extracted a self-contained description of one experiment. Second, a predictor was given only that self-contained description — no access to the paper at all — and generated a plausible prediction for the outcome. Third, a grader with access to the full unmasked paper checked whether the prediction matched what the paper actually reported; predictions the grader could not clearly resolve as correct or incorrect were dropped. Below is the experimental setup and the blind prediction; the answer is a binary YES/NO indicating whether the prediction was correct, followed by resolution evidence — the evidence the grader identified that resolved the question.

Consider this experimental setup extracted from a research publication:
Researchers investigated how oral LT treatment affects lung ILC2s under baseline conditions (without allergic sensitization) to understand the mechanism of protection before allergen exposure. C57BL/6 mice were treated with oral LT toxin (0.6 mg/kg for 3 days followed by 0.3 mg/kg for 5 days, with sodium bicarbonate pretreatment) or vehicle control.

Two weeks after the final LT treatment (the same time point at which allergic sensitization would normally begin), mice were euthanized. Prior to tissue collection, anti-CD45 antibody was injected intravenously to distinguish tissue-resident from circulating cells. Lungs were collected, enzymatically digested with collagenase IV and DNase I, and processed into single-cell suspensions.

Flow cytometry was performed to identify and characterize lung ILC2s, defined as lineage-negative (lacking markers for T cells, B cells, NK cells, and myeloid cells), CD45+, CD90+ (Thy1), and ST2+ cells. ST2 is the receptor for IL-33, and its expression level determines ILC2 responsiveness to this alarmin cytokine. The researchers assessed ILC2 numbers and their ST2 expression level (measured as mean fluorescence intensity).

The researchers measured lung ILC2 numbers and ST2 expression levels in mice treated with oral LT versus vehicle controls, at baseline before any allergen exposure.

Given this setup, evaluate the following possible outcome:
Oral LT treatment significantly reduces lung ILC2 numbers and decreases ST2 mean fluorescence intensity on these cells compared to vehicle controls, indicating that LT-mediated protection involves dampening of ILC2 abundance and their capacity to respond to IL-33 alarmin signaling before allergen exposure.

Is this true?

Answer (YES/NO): NO